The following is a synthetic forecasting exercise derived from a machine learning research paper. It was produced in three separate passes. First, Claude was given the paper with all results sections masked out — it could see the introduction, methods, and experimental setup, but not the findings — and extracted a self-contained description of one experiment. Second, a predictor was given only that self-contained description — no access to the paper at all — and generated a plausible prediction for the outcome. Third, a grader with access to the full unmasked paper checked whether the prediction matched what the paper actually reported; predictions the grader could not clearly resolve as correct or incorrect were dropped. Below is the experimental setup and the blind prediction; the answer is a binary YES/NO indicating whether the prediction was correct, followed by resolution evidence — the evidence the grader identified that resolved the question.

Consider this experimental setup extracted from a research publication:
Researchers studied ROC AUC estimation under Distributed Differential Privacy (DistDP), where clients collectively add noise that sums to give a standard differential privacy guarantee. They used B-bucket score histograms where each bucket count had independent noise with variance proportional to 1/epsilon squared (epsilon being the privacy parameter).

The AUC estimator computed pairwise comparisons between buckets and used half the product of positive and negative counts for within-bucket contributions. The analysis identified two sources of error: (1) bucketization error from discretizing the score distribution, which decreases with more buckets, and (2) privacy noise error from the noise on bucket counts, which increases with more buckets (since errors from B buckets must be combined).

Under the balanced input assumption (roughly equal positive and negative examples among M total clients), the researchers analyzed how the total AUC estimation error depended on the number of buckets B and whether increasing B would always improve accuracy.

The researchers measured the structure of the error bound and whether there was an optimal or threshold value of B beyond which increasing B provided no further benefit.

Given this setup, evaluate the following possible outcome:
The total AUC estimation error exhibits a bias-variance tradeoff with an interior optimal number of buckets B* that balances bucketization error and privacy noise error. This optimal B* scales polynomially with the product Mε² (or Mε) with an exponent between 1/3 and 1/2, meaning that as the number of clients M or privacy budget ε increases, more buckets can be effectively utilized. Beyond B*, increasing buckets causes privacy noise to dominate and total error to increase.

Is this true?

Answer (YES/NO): NO